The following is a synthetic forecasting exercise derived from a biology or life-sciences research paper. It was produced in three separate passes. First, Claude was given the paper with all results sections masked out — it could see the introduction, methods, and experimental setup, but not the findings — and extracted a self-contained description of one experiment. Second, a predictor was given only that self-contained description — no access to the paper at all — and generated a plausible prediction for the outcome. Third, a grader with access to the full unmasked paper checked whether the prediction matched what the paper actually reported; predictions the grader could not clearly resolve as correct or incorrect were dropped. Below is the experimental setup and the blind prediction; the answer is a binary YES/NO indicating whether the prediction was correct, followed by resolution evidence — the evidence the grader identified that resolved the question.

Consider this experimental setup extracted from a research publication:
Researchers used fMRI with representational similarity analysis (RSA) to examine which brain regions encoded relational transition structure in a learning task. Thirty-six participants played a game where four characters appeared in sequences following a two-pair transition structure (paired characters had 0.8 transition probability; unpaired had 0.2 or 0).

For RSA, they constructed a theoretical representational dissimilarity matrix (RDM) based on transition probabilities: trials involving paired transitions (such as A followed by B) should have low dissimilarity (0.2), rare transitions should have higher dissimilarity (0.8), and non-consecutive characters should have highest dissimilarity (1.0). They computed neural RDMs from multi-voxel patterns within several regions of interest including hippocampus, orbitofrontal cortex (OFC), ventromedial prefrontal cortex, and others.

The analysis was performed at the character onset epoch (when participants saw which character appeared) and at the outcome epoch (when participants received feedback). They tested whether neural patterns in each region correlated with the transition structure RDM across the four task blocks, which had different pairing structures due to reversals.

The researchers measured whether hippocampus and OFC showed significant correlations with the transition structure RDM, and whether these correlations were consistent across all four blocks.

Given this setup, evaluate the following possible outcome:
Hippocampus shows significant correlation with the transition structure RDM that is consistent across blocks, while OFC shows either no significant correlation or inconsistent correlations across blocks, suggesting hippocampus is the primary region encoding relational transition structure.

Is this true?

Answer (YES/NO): YES